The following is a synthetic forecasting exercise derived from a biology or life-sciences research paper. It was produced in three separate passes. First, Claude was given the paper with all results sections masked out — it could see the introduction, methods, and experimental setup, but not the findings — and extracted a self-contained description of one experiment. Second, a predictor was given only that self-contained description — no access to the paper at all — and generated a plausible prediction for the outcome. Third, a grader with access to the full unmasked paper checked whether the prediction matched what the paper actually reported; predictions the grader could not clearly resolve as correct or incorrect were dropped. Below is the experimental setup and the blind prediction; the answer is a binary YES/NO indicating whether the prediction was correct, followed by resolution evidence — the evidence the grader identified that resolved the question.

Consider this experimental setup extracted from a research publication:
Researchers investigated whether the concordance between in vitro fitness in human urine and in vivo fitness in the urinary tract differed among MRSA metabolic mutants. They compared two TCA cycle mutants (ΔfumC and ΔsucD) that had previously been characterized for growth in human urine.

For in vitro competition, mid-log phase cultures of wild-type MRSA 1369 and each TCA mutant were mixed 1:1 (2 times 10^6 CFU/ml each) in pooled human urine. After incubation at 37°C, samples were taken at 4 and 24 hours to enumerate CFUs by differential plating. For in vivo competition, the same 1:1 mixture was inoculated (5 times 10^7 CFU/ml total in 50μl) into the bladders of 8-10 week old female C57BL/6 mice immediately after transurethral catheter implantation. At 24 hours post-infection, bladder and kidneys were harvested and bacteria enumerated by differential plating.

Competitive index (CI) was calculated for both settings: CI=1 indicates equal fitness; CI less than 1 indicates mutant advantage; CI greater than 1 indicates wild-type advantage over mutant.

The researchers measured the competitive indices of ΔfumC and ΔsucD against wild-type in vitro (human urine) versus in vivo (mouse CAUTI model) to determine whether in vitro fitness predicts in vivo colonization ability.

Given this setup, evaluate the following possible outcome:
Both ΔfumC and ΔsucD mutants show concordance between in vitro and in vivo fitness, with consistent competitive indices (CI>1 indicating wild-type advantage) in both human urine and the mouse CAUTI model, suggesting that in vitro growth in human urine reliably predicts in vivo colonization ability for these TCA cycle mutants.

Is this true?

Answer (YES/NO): NO